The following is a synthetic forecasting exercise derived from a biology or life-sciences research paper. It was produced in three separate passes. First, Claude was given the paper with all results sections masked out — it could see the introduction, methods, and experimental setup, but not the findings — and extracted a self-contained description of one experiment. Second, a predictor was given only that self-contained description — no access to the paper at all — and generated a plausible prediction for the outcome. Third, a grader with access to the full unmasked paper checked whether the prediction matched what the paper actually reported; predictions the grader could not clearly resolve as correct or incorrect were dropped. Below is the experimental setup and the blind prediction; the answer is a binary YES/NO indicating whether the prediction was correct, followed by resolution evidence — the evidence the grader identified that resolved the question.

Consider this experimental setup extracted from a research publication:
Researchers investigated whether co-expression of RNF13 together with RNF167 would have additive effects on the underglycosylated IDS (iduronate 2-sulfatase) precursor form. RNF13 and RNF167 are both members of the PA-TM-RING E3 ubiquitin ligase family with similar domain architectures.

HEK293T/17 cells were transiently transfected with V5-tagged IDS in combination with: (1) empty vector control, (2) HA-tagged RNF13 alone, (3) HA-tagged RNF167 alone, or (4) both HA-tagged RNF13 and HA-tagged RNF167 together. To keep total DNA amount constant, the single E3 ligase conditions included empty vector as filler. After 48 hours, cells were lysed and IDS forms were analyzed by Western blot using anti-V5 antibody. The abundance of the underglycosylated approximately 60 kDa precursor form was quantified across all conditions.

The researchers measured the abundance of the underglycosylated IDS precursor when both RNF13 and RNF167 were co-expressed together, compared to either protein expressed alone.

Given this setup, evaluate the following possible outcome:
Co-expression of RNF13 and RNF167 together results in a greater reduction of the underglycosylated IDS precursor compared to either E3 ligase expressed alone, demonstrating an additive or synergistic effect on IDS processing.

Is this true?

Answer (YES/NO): NO